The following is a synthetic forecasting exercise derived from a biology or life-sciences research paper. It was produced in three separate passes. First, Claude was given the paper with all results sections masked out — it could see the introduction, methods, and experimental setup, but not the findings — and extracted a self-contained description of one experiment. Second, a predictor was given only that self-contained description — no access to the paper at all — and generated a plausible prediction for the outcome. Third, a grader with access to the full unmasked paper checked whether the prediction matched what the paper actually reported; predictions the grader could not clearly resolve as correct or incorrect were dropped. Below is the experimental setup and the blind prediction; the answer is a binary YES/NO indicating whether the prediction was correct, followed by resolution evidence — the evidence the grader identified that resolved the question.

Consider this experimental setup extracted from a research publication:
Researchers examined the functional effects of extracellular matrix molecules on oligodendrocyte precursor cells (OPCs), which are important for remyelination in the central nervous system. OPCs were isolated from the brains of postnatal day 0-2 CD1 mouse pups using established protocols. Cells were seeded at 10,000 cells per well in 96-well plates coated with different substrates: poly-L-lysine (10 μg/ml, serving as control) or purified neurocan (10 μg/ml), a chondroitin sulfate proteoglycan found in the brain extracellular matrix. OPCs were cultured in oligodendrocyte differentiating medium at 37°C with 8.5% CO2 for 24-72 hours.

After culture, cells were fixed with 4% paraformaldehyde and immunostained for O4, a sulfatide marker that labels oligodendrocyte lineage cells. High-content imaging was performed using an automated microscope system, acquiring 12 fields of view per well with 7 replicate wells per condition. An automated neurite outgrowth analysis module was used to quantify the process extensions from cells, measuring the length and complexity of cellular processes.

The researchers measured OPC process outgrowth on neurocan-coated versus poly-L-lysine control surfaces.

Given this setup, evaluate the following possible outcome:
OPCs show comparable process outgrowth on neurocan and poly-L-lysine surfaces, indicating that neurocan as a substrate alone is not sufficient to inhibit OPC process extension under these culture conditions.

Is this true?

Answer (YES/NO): NO